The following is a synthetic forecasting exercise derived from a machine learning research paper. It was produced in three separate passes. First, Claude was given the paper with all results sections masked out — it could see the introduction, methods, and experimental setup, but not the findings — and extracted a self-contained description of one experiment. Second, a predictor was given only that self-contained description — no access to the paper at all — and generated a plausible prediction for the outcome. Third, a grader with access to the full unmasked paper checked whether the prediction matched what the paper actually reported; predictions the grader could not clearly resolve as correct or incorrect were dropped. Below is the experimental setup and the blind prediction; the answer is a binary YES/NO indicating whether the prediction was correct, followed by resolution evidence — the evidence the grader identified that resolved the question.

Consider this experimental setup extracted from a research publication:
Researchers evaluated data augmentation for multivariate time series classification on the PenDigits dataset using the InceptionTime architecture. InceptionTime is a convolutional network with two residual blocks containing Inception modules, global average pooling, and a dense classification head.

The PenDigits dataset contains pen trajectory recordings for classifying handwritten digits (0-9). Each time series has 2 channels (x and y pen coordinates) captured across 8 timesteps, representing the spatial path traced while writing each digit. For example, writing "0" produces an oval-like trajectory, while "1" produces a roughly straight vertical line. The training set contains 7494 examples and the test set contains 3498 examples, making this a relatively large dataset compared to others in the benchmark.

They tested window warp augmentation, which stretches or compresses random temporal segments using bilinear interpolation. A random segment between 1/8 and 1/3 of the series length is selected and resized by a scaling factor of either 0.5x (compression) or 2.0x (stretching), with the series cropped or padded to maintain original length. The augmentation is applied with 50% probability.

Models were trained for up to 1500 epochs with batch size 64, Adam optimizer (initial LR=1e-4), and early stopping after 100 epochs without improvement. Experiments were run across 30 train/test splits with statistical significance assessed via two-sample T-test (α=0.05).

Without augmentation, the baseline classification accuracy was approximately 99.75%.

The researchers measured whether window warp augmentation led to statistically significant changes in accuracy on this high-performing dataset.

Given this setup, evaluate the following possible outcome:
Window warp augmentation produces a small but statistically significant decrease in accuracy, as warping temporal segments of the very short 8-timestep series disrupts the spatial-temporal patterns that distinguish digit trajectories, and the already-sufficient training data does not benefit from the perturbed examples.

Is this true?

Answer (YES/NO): YES